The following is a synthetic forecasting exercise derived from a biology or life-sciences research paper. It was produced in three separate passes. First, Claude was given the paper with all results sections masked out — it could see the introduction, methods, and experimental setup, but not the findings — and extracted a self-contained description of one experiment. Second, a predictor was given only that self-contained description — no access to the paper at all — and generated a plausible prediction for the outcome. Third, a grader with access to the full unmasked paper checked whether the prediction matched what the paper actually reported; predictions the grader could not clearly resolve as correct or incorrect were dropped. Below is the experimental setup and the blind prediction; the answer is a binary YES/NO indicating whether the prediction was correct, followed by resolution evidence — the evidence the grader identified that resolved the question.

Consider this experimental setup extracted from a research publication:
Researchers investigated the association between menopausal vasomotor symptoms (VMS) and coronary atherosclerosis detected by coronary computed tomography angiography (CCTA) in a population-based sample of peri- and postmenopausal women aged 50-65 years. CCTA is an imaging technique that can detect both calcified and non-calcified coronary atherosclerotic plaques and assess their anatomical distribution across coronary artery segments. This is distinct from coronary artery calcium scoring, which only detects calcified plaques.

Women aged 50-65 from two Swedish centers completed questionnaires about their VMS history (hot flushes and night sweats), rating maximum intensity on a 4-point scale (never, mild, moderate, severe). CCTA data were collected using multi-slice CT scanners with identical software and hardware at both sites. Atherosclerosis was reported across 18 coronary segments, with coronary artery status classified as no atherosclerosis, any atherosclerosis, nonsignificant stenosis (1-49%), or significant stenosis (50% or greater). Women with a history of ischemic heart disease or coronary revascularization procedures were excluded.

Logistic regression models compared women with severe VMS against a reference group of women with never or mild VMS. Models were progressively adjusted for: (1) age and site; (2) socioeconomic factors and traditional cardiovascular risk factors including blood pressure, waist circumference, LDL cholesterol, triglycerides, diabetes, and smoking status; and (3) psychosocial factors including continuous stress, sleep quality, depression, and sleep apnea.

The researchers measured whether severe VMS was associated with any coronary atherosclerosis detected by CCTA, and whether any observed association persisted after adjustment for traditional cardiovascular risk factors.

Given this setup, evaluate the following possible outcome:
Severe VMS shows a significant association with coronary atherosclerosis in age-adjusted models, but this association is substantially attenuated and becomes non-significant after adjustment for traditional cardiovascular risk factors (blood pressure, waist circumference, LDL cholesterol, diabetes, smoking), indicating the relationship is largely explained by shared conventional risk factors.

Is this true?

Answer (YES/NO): NO